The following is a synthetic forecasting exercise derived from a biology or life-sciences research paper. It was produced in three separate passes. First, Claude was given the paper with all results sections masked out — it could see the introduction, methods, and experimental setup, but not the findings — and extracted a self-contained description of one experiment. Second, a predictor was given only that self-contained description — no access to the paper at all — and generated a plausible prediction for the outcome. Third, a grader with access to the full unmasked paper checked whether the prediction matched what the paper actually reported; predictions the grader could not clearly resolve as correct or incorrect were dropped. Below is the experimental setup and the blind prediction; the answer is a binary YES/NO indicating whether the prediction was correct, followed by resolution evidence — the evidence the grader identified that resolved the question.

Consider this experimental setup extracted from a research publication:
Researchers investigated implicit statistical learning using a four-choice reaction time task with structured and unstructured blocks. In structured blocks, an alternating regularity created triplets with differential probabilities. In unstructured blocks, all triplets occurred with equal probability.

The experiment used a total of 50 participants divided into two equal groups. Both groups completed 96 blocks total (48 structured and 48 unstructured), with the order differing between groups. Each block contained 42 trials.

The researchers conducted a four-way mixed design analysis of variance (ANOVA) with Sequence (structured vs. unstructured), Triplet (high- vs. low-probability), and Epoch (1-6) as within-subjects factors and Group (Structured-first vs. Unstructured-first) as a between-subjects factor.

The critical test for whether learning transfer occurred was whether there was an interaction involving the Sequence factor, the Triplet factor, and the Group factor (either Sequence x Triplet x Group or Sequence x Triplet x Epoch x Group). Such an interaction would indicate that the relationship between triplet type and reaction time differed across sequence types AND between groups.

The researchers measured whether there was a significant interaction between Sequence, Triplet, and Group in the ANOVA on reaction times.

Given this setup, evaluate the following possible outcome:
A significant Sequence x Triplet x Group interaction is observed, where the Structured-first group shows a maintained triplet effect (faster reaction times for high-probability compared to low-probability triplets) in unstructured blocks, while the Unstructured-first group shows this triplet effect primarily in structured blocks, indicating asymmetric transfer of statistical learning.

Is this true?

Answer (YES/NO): YES